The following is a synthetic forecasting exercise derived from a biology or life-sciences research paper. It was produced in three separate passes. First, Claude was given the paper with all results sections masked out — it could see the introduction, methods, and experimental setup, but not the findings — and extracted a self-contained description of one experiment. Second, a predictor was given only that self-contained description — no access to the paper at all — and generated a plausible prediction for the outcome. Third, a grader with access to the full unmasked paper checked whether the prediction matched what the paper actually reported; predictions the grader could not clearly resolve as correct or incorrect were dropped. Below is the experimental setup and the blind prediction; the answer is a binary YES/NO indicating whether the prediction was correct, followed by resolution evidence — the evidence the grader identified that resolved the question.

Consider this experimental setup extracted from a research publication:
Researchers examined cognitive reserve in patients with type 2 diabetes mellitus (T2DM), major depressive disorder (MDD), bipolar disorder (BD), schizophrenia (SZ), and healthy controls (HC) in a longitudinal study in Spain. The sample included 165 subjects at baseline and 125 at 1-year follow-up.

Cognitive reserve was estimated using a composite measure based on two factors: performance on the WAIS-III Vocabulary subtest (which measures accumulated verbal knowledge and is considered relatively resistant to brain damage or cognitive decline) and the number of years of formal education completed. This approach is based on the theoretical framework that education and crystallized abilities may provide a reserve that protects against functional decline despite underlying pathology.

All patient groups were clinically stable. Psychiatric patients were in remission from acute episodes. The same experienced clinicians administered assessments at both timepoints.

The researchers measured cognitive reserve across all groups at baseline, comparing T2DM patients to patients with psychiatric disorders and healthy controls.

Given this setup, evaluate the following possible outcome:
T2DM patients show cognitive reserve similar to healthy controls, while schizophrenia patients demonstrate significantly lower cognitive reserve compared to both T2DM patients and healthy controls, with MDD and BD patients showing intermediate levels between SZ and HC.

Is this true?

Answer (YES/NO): NO